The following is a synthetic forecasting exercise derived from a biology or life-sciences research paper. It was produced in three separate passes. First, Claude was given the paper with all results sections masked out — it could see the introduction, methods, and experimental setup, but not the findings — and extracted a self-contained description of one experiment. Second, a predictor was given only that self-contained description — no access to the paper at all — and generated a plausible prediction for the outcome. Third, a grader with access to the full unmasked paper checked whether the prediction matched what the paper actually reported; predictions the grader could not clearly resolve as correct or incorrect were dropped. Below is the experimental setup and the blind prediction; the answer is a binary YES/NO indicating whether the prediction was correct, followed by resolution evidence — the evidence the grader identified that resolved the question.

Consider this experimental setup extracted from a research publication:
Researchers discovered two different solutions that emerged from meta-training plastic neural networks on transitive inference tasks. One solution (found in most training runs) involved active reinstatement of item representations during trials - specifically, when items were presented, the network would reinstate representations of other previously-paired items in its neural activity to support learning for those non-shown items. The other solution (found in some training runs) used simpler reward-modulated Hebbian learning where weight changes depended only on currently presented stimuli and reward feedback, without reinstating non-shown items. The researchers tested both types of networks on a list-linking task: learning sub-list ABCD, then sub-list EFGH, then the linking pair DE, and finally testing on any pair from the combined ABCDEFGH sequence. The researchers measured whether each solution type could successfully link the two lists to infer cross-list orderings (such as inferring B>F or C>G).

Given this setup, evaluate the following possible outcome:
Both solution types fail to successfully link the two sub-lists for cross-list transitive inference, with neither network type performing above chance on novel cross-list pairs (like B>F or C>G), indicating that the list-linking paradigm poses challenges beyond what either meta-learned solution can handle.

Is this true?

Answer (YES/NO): NO